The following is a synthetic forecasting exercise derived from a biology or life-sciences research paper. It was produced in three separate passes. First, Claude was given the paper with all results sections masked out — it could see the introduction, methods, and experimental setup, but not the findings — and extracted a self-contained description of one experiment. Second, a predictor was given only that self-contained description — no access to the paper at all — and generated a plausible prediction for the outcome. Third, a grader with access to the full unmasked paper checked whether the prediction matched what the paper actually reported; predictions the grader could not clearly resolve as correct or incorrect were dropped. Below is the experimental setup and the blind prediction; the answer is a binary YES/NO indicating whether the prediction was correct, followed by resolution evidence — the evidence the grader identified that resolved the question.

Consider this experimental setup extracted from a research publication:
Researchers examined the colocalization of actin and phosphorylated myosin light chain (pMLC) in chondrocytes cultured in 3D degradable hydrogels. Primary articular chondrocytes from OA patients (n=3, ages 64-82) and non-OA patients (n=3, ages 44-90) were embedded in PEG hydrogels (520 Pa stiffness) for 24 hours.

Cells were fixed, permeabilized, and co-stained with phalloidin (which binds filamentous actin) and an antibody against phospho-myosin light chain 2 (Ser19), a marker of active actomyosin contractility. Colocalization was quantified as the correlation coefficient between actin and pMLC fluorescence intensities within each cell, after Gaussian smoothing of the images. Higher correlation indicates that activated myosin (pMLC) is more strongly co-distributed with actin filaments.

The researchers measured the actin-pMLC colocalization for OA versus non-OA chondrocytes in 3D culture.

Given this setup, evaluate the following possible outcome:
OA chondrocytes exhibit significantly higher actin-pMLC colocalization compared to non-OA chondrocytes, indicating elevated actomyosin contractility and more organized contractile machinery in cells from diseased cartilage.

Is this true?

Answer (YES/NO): YES